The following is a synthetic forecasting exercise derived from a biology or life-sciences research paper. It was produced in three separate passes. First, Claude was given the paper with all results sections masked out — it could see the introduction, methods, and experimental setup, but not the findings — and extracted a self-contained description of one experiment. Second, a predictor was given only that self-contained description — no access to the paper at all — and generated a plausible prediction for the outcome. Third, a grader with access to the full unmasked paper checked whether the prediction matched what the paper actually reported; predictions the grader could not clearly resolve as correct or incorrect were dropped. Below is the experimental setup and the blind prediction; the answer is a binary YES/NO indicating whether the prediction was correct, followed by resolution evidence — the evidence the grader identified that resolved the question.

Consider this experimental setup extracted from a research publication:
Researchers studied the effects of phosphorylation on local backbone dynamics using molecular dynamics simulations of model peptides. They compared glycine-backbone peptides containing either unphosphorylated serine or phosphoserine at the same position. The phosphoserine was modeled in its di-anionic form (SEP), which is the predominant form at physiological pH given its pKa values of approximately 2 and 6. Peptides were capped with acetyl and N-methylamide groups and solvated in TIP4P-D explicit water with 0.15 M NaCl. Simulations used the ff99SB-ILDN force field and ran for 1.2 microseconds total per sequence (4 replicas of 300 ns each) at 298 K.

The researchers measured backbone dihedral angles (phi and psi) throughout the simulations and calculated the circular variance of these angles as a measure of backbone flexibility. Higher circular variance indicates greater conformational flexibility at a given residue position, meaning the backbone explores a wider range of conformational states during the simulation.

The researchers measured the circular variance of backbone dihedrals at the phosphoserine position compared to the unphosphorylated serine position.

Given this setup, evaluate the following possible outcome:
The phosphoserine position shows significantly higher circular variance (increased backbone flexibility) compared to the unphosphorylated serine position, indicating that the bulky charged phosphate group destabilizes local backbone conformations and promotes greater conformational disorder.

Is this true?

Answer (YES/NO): NO